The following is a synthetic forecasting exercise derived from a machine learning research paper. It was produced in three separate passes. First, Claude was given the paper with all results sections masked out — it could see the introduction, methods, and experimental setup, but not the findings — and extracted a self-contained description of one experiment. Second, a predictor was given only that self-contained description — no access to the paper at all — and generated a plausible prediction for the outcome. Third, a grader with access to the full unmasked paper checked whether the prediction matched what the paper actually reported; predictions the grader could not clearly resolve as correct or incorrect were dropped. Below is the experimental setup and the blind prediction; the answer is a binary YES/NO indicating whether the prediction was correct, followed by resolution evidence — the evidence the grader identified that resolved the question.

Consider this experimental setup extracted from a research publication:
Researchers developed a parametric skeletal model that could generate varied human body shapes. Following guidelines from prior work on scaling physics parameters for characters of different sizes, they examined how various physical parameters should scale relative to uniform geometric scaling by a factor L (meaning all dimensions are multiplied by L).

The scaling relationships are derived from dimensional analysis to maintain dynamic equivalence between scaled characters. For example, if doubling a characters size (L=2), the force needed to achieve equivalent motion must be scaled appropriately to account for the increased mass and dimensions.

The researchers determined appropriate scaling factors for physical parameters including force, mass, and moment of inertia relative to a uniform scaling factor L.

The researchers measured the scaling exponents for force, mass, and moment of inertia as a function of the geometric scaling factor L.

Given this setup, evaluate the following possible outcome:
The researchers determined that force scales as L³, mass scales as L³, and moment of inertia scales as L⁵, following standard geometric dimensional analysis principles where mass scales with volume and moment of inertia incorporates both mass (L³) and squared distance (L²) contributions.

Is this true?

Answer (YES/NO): YES